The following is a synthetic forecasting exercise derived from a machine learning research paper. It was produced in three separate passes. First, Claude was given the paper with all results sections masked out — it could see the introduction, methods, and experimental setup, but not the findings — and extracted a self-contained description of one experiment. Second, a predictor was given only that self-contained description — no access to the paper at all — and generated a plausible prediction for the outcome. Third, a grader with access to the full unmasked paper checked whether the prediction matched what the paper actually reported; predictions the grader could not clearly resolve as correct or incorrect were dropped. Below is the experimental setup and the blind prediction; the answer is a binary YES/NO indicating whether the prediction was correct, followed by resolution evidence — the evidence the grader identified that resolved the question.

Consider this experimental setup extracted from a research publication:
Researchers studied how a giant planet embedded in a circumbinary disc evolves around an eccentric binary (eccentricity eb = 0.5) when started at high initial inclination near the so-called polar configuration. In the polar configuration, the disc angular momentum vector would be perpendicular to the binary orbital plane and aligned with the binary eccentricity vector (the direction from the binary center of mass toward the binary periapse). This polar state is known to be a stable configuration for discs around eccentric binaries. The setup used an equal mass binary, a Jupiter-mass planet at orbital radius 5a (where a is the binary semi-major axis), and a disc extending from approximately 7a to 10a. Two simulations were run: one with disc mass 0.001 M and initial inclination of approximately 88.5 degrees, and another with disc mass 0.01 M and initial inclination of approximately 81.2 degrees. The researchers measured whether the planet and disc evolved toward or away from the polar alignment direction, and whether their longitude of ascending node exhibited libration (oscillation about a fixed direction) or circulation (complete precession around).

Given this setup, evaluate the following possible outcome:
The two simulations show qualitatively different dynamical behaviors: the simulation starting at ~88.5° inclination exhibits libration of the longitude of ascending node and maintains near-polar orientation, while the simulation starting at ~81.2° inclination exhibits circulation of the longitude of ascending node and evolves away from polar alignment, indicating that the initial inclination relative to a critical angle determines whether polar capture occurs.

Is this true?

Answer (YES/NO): NO